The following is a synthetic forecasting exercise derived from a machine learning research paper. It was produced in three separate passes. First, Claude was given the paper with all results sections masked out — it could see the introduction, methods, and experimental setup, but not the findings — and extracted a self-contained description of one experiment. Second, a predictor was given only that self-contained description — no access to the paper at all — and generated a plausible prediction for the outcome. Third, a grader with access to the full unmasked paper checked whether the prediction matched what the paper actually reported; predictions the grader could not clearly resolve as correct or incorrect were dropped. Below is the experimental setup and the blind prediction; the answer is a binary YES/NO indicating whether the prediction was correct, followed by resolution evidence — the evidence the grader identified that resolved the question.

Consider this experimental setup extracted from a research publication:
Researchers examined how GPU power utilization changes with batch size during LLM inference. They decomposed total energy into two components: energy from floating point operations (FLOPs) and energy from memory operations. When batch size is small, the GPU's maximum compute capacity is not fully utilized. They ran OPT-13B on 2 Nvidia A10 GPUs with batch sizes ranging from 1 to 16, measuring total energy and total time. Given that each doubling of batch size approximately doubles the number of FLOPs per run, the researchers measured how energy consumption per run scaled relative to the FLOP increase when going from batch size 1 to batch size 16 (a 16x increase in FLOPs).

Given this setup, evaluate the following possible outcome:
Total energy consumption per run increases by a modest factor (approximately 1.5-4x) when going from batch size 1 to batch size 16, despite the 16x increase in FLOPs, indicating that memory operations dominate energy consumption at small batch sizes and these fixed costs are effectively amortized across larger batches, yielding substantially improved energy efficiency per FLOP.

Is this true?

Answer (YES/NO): YES